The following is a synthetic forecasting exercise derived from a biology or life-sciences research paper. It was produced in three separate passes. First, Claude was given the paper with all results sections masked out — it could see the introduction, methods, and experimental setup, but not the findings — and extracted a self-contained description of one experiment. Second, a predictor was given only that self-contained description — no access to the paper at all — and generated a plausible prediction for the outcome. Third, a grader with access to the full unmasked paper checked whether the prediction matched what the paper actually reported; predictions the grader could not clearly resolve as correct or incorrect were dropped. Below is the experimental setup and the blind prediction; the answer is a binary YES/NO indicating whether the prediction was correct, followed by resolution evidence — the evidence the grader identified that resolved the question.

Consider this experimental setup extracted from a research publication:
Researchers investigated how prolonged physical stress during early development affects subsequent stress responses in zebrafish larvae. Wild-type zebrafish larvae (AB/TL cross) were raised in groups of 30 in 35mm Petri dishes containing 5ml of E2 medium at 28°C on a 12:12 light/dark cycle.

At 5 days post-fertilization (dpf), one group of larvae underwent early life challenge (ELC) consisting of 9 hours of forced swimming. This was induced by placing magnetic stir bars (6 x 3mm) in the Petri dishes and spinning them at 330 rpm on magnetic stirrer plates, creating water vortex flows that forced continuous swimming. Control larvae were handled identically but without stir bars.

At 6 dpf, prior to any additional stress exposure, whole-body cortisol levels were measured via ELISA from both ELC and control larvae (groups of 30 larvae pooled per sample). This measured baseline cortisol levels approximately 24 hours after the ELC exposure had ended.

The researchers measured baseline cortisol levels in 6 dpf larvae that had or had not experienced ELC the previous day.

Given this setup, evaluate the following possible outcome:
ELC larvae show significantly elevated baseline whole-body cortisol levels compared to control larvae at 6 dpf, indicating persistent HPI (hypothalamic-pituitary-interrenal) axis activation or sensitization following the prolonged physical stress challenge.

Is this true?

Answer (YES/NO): NO